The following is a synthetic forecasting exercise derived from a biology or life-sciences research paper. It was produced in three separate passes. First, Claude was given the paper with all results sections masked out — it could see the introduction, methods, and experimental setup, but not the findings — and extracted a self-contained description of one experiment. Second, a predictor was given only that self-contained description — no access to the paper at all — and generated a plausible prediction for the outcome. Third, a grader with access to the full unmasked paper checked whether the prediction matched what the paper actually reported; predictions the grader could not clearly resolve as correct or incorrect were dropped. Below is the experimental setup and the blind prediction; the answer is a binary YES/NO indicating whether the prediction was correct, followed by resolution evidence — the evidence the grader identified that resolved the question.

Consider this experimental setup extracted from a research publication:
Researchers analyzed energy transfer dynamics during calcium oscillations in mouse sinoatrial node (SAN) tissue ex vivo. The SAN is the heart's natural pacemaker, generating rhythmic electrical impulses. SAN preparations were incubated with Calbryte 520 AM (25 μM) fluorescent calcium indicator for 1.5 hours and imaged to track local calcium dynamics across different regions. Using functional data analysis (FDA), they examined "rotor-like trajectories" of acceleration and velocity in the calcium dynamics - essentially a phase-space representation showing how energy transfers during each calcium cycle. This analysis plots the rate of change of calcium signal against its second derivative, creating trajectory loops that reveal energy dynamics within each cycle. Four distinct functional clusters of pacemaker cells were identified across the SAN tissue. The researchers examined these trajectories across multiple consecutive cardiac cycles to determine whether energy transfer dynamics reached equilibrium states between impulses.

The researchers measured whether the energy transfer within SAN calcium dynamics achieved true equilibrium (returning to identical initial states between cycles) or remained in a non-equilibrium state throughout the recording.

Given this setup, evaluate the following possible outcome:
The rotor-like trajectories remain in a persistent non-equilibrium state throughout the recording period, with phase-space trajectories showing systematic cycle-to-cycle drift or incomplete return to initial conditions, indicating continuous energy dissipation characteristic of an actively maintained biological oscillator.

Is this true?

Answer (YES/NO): YES